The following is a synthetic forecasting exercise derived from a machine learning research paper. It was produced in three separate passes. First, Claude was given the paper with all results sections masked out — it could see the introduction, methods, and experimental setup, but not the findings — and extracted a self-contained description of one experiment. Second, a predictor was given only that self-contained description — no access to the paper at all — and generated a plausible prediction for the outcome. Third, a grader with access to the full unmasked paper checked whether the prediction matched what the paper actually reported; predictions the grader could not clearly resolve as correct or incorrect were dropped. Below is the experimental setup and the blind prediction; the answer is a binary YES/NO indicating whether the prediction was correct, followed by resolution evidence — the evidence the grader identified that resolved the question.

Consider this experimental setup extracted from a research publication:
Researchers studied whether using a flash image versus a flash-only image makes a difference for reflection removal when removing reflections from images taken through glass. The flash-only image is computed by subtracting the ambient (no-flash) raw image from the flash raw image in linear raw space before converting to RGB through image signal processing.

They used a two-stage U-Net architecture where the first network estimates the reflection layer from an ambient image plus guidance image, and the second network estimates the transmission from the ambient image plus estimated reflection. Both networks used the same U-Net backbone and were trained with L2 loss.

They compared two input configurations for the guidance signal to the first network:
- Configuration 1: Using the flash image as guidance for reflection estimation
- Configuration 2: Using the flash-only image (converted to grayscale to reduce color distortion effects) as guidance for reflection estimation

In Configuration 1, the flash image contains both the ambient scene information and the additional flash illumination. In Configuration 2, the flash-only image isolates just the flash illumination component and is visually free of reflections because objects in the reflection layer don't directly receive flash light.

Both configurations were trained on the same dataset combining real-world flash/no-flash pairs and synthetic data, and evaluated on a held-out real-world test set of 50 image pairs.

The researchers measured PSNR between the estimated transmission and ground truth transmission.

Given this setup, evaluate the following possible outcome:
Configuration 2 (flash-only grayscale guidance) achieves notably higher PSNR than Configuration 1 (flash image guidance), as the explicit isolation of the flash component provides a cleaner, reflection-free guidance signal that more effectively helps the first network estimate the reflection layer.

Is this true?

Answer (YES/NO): YES